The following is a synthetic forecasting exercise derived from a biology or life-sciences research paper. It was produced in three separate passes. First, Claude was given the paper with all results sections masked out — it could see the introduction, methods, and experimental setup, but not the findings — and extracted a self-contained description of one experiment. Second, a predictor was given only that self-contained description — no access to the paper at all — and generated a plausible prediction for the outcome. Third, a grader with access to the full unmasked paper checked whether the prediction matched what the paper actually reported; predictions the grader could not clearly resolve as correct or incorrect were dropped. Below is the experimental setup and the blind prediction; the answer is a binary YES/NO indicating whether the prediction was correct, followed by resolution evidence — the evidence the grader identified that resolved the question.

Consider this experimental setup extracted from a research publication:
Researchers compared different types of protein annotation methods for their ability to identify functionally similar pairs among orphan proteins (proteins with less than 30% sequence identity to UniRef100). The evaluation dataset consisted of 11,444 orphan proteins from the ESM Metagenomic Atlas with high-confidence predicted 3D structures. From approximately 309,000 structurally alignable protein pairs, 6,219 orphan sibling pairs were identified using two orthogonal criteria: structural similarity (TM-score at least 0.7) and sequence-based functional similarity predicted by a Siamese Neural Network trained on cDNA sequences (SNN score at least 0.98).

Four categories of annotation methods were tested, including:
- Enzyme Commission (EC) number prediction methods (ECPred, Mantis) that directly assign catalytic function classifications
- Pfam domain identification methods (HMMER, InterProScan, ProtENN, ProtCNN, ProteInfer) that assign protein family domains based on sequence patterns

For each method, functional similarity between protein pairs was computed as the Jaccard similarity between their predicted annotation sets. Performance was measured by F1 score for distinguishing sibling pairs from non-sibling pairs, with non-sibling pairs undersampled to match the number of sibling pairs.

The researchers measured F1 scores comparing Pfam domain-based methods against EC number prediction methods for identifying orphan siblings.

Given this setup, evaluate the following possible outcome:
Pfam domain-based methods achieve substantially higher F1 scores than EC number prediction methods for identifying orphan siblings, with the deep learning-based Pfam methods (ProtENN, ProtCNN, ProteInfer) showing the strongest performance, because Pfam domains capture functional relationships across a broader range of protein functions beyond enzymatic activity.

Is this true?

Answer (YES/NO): NO